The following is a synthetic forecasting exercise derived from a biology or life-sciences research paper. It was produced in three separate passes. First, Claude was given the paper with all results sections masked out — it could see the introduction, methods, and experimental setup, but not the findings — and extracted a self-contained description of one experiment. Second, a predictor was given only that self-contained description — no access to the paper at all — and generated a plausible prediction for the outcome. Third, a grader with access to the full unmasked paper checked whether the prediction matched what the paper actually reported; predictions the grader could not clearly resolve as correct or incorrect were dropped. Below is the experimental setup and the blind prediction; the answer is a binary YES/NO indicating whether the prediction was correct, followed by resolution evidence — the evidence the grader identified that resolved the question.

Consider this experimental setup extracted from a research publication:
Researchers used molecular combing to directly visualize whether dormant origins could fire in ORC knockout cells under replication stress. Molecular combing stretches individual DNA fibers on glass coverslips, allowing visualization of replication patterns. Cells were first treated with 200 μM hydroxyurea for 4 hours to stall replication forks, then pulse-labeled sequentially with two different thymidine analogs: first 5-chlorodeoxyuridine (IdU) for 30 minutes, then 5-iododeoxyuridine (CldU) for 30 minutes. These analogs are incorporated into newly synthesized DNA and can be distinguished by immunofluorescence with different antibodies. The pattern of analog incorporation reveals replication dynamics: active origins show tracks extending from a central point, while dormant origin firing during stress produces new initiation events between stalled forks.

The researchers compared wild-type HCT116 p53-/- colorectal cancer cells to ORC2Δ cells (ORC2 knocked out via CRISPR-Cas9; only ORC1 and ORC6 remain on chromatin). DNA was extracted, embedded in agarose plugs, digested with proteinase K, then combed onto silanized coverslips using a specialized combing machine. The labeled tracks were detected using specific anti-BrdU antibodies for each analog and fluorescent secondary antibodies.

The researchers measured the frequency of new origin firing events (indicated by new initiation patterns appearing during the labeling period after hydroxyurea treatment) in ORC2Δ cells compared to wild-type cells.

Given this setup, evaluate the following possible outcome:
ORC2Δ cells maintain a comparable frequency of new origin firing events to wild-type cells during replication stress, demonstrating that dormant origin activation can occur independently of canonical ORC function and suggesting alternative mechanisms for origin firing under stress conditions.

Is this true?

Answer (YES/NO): YES